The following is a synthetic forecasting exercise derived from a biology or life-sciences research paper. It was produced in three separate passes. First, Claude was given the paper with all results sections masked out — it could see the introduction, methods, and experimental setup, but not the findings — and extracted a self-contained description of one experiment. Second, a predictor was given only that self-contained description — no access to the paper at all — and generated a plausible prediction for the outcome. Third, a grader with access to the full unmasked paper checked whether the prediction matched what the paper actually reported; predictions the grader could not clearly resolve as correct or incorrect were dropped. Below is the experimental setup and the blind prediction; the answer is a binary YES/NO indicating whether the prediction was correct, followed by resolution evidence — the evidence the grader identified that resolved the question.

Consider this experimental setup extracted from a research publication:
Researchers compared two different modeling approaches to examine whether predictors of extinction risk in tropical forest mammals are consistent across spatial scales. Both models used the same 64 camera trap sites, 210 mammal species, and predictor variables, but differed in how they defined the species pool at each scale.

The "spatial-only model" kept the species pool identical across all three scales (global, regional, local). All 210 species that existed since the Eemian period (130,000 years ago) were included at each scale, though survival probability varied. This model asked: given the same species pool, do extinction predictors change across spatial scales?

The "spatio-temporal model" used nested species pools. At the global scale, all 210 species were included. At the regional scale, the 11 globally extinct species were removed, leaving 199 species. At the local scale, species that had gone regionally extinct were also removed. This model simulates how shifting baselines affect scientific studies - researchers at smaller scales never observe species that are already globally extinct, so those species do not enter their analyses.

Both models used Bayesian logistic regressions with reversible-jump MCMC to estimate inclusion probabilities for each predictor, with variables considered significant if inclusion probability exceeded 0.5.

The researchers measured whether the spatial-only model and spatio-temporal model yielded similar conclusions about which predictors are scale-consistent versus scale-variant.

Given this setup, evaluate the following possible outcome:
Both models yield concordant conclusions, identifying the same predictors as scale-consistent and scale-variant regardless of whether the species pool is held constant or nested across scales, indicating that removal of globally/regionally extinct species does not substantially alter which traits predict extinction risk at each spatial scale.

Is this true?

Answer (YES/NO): NO